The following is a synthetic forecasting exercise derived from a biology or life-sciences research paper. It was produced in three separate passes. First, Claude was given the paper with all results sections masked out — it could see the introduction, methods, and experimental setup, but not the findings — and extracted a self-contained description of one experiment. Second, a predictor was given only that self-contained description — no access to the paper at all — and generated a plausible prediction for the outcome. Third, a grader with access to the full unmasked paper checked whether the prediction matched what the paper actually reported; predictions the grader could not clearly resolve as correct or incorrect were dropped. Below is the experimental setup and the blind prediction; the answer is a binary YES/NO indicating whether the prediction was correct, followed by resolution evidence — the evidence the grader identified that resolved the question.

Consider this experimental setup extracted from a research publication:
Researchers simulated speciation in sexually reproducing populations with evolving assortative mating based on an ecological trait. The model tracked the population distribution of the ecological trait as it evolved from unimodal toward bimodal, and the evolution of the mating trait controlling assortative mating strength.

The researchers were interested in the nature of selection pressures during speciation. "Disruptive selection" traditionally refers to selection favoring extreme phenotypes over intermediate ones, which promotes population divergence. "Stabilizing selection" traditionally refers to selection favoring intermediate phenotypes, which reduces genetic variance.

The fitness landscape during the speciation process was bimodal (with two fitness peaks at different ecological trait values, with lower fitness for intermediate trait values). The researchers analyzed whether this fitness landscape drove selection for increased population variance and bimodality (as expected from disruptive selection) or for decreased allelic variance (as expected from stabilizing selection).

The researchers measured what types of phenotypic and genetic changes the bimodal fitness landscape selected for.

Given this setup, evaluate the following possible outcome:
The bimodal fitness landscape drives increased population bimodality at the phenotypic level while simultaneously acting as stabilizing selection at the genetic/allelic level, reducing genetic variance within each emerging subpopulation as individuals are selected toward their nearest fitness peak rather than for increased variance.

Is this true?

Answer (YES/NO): YES